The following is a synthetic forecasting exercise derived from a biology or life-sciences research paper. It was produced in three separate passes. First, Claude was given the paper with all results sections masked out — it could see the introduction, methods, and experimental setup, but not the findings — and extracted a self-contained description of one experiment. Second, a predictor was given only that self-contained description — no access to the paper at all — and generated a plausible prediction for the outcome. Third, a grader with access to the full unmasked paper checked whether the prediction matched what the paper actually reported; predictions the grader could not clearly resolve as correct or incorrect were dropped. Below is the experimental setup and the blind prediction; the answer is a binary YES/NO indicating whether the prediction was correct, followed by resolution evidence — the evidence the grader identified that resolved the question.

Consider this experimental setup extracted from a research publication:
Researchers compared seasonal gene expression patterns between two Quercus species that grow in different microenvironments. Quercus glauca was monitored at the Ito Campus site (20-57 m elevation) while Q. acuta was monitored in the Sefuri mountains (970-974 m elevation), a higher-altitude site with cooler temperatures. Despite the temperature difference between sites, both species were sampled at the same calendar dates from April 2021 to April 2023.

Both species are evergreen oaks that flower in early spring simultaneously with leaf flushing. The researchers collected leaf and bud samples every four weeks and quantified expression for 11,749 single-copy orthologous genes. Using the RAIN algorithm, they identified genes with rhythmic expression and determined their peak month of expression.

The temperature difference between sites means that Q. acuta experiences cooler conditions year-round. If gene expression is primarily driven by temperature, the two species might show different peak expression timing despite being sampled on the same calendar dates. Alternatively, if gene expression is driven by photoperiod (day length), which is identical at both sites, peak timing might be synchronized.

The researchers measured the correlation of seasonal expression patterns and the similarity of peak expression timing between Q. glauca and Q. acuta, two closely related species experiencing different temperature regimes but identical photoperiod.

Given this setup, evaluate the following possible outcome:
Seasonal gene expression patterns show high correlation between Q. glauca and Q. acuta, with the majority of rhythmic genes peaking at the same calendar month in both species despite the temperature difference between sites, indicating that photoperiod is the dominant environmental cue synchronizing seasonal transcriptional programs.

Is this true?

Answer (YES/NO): NO